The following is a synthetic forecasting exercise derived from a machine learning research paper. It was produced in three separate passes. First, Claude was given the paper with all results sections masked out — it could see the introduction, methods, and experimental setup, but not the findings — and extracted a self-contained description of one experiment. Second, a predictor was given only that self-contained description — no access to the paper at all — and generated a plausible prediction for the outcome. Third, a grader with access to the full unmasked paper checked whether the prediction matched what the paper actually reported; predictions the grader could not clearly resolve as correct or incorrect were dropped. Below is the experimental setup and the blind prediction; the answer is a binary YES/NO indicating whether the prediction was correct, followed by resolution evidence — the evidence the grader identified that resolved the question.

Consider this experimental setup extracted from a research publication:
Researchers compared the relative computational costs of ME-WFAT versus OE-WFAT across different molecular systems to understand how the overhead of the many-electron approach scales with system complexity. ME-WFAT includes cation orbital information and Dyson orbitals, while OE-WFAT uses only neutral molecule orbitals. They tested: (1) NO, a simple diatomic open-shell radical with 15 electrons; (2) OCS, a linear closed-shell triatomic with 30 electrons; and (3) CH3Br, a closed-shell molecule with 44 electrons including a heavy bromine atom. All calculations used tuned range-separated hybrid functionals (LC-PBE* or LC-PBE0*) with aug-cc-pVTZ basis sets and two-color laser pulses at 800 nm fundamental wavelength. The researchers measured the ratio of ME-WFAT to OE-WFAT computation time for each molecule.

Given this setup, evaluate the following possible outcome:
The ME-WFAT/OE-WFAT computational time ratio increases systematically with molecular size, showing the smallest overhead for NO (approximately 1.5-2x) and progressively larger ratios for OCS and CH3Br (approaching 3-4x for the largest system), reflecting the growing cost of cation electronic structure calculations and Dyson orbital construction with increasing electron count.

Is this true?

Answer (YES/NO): NO